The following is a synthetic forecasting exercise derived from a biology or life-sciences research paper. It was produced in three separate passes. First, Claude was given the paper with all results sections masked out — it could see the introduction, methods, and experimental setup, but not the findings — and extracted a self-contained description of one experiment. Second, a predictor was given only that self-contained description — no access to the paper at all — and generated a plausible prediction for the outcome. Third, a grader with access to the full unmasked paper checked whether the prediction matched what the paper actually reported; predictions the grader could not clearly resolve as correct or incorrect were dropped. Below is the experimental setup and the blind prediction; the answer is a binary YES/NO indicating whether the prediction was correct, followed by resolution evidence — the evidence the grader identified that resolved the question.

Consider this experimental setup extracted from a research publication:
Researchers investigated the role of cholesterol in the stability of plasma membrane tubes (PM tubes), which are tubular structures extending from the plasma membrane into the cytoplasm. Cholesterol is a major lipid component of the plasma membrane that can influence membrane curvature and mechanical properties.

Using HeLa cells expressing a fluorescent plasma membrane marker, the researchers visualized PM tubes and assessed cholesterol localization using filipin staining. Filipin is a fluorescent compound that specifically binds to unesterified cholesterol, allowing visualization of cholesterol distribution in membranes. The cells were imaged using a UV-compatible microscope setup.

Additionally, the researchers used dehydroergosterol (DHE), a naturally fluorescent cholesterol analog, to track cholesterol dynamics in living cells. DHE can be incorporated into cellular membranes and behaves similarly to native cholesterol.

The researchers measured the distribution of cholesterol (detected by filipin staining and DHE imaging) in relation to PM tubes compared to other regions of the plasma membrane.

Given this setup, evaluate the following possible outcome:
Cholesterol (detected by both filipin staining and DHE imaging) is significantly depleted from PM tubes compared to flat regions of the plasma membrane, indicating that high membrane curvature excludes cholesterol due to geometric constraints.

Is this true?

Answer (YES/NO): NO